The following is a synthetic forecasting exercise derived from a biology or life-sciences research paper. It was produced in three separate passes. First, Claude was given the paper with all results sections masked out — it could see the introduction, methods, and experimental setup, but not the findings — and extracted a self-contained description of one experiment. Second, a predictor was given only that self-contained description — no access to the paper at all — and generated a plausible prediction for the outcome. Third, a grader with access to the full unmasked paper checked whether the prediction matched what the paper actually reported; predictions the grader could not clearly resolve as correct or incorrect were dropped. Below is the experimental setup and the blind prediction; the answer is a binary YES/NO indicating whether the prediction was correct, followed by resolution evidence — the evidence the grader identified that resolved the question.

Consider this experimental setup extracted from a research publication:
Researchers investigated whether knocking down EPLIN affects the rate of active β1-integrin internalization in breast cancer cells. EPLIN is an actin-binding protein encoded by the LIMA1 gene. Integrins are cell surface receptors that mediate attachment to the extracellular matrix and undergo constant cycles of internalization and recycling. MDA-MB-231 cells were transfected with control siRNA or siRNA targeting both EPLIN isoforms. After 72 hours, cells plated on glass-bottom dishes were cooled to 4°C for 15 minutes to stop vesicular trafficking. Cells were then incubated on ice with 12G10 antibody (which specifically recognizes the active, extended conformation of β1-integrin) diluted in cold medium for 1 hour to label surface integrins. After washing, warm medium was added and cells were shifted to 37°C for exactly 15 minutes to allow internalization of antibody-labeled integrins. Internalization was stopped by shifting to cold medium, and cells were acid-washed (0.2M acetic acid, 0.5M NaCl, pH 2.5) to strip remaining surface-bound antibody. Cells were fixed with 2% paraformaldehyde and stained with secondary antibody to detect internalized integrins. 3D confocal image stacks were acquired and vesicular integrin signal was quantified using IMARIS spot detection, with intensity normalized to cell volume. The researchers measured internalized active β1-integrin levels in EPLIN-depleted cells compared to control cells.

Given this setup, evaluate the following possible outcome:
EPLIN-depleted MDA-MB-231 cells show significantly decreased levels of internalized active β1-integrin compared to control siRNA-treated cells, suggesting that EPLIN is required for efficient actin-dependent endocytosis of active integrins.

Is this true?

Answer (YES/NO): NO